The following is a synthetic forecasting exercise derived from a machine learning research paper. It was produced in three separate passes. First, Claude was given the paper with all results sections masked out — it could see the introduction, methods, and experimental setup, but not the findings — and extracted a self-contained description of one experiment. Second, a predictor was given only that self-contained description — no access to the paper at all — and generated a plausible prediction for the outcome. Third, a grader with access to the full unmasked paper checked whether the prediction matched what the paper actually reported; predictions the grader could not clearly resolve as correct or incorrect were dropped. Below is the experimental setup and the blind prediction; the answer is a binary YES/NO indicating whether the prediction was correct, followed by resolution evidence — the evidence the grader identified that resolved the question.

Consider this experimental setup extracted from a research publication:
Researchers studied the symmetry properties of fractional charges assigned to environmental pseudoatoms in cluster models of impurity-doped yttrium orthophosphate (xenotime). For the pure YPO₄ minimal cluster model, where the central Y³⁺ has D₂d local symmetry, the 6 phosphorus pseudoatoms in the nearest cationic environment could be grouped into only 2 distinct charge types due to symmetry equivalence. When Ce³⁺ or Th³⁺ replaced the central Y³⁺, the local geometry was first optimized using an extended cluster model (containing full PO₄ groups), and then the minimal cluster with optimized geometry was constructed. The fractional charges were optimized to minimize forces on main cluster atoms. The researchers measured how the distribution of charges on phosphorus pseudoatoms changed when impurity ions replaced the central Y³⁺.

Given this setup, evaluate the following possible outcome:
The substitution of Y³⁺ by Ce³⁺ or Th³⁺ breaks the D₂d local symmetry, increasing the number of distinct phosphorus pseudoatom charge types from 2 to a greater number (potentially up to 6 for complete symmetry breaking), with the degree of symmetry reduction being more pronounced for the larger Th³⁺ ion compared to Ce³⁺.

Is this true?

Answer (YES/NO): NO